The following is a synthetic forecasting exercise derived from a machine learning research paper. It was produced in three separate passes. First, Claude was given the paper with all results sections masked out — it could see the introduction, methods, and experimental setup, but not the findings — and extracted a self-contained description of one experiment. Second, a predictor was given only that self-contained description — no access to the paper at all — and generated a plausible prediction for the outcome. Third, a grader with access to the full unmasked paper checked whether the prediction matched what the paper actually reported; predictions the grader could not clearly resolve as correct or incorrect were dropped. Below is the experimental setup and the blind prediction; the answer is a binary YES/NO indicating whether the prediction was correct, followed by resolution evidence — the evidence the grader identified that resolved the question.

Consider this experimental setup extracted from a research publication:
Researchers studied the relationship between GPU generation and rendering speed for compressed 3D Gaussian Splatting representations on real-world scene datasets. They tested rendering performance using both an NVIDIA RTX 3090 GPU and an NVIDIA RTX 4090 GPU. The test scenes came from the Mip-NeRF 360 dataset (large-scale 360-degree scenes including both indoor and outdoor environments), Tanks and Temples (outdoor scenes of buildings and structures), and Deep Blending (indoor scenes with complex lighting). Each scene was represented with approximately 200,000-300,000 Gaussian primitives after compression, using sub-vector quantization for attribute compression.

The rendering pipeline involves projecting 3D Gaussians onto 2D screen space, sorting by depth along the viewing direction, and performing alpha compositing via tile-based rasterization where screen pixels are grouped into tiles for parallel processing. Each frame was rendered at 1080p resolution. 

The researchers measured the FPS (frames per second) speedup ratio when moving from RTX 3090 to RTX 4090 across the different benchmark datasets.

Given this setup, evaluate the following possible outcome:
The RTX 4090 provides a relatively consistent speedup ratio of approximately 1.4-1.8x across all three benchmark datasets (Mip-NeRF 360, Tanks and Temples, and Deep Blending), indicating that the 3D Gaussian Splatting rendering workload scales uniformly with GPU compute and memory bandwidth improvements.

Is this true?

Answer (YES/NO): YES